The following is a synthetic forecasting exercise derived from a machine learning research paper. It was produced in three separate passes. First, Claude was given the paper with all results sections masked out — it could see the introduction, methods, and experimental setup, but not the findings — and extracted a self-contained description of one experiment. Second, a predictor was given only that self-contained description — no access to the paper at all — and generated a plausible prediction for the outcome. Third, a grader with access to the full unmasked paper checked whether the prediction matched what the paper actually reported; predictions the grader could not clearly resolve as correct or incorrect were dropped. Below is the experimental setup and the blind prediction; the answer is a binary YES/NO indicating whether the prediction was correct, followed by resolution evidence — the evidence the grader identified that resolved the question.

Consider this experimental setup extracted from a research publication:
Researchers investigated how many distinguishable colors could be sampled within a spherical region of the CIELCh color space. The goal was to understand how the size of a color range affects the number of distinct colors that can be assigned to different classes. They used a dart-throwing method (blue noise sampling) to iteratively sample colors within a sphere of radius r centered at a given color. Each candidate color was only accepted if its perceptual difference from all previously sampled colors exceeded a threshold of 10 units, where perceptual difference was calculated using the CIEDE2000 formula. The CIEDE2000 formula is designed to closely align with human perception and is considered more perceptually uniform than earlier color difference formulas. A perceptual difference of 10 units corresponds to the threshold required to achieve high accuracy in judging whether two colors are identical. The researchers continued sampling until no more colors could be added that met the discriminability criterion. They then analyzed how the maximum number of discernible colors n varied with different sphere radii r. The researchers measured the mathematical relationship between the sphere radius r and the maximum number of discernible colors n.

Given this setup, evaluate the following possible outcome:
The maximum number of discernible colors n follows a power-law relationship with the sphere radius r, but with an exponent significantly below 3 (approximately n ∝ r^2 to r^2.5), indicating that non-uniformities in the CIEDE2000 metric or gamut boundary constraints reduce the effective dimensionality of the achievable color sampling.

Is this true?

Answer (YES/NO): YES